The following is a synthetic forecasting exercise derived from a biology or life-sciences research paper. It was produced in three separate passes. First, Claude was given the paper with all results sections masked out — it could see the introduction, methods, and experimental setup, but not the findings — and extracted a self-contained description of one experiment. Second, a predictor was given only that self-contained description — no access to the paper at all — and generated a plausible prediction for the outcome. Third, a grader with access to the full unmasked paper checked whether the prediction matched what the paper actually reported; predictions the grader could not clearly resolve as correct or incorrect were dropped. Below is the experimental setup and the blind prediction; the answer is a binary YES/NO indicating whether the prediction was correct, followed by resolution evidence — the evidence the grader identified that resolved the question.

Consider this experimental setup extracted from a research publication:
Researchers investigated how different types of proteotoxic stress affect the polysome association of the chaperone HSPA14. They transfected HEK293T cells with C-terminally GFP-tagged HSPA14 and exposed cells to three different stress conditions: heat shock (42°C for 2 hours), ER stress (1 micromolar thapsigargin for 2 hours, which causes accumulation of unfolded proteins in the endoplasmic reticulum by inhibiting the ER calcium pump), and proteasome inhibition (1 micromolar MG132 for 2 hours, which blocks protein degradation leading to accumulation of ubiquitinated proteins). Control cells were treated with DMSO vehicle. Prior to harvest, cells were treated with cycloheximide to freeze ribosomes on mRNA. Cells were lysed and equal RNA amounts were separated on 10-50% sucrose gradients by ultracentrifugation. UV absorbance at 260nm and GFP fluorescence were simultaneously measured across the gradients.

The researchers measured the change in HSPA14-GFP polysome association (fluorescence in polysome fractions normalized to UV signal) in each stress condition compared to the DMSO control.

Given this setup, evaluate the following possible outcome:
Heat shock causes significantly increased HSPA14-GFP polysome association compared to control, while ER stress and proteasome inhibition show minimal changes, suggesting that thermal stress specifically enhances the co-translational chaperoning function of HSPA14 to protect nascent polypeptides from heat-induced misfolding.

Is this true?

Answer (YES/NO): NO